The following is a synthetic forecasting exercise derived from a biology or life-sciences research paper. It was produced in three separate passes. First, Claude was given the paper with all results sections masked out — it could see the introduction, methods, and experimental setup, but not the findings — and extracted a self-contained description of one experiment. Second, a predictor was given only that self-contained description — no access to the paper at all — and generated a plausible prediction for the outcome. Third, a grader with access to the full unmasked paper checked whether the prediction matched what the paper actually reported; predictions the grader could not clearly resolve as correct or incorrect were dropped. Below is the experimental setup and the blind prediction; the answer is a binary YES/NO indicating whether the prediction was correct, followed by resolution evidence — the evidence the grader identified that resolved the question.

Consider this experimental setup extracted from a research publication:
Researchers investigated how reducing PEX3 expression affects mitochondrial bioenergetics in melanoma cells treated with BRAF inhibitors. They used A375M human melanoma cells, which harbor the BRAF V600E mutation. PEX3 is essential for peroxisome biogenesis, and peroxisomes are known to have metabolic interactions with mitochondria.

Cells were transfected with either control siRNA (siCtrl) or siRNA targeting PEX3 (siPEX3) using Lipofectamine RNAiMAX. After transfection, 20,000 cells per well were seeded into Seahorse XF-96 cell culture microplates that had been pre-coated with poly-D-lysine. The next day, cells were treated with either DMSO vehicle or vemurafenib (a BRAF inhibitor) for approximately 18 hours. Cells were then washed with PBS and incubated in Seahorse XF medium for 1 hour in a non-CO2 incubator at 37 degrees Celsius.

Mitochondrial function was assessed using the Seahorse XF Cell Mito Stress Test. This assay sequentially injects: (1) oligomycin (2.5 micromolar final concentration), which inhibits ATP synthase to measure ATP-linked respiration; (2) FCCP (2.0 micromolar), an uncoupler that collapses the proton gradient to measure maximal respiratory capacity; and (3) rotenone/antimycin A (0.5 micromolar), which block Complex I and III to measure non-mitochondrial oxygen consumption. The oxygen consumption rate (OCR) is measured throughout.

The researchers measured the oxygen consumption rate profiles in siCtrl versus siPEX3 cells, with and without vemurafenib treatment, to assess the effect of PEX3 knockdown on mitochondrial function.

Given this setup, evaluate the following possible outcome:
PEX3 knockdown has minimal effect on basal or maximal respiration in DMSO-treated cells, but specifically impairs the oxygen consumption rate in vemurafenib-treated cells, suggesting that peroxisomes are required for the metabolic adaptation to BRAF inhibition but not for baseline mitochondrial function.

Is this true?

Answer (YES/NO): NO